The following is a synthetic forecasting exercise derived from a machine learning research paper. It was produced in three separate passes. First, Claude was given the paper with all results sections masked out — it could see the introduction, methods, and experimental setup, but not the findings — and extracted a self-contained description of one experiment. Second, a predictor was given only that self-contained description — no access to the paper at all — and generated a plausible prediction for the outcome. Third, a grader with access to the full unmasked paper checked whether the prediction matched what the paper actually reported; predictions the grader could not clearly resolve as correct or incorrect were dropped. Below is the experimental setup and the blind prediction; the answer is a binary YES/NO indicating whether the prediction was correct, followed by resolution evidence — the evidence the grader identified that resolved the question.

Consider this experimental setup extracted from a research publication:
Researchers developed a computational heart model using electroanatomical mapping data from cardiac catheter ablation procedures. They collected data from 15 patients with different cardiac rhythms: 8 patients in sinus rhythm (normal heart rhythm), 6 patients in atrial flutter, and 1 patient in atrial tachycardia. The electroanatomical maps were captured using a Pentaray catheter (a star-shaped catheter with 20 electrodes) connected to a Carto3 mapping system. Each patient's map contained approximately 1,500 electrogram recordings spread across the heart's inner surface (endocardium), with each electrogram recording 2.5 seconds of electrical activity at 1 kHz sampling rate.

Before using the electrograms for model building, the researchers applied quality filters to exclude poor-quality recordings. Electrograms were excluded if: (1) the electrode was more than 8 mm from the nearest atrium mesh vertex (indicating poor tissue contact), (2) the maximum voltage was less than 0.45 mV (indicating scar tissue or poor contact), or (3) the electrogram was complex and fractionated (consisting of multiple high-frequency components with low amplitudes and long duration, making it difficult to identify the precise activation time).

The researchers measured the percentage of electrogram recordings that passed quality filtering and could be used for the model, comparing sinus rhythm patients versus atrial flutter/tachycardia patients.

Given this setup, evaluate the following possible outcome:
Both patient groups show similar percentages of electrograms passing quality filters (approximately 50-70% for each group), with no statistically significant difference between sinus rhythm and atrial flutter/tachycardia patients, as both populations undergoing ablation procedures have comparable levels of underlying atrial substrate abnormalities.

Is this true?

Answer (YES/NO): NO